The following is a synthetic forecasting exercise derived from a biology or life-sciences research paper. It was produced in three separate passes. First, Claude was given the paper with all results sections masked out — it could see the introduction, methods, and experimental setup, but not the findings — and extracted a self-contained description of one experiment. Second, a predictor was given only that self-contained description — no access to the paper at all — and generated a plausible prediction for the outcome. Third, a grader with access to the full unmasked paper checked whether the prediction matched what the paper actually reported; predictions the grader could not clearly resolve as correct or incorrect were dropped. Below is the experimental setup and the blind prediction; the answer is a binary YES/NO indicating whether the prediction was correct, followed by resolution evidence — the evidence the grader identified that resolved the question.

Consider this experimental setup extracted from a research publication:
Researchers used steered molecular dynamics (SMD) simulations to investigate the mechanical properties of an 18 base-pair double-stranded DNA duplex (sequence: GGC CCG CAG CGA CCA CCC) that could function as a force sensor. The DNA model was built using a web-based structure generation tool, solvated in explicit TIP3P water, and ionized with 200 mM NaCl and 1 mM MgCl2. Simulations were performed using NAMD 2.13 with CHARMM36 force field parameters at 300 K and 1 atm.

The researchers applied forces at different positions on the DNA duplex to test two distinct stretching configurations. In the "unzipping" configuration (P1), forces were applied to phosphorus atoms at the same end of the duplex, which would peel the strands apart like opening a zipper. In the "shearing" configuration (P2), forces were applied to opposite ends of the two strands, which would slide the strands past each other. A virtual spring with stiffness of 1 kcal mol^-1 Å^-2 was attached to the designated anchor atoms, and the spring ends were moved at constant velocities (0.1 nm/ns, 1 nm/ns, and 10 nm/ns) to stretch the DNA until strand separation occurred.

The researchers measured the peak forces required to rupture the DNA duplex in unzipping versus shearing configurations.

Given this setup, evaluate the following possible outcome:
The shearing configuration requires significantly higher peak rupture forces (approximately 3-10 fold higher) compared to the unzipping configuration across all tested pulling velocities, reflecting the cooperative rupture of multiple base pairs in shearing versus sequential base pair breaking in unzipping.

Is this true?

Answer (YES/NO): NO